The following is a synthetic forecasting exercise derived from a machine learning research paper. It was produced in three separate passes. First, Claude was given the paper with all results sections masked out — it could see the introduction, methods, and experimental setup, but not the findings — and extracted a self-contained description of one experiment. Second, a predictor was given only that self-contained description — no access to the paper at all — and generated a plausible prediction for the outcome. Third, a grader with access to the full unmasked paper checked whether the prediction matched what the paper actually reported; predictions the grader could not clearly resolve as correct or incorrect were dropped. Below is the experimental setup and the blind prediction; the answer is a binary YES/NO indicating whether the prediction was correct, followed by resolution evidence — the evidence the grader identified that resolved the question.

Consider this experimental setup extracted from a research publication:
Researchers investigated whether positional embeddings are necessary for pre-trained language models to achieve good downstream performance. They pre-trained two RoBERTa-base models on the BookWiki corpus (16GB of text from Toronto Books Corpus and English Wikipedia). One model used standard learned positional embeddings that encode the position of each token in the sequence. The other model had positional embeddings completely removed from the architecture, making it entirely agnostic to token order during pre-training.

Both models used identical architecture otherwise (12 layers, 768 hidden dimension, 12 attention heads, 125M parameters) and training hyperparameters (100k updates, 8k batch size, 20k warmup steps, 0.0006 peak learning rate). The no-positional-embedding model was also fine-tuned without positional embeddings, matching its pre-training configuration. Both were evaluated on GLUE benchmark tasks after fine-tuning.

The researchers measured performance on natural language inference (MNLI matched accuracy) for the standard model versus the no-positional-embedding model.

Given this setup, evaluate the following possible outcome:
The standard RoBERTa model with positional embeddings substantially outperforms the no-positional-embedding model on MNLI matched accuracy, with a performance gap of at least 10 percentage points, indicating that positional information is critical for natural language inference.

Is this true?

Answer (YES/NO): YES